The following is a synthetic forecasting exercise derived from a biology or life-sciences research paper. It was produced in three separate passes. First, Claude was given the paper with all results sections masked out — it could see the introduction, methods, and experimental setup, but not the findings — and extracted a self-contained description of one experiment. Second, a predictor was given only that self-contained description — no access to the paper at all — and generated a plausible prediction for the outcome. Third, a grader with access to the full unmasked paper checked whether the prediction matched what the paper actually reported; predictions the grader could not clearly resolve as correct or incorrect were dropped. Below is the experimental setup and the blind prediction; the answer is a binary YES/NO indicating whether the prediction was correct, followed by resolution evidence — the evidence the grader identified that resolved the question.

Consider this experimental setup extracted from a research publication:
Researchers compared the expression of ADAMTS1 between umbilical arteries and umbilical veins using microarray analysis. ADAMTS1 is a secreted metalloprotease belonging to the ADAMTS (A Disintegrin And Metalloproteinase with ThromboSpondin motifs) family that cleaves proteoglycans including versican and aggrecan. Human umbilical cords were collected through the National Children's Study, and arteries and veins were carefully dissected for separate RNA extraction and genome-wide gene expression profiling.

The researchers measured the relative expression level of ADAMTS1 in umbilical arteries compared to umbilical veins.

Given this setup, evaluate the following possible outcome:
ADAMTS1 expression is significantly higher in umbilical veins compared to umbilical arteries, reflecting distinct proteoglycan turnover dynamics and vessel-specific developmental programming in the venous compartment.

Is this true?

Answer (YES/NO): YES